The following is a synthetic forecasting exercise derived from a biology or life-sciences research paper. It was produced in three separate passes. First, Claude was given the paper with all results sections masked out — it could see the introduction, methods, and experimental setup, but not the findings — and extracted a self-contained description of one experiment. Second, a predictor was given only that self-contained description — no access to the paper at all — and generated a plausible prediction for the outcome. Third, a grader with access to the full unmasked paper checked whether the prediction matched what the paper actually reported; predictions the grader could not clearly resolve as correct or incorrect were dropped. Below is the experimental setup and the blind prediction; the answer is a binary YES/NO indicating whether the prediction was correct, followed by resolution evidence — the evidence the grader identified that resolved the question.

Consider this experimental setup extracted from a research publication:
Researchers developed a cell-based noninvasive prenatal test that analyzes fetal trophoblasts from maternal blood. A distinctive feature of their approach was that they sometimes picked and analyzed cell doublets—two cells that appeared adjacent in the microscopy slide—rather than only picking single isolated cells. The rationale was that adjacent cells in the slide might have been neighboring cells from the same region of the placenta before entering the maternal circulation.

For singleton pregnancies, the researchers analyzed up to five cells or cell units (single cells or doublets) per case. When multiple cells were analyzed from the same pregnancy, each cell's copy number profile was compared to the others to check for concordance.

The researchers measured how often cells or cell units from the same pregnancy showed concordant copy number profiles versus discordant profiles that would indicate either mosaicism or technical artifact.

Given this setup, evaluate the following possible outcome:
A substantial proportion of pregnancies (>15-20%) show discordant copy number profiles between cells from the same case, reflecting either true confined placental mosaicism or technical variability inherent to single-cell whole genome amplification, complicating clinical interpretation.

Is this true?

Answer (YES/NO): NO